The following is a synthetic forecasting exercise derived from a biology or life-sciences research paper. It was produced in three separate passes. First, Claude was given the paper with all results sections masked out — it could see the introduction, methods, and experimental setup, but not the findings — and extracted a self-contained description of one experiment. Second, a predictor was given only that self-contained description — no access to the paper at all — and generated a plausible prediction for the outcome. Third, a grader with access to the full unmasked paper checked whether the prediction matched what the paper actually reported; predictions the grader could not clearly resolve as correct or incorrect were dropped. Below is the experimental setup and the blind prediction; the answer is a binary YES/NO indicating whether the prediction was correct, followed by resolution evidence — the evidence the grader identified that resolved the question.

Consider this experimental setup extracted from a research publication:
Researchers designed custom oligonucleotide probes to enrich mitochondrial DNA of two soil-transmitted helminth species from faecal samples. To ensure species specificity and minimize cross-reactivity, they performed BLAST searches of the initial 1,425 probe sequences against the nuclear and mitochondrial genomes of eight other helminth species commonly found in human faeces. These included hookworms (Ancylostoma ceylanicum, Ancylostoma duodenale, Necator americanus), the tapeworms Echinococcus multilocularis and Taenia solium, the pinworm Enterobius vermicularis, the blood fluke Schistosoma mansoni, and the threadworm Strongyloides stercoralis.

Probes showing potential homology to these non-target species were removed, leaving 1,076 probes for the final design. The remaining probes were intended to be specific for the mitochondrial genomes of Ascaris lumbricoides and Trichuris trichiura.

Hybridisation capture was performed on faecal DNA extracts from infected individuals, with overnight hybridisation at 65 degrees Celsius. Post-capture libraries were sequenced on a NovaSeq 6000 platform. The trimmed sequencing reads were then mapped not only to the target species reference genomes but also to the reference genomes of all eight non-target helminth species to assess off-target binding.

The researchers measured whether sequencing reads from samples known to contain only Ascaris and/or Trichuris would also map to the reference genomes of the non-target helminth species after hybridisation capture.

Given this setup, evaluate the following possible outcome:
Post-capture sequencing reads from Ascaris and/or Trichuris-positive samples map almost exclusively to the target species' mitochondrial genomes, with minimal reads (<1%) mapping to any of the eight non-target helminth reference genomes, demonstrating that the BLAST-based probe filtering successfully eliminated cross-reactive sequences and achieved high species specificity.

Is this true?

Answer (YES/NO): NO